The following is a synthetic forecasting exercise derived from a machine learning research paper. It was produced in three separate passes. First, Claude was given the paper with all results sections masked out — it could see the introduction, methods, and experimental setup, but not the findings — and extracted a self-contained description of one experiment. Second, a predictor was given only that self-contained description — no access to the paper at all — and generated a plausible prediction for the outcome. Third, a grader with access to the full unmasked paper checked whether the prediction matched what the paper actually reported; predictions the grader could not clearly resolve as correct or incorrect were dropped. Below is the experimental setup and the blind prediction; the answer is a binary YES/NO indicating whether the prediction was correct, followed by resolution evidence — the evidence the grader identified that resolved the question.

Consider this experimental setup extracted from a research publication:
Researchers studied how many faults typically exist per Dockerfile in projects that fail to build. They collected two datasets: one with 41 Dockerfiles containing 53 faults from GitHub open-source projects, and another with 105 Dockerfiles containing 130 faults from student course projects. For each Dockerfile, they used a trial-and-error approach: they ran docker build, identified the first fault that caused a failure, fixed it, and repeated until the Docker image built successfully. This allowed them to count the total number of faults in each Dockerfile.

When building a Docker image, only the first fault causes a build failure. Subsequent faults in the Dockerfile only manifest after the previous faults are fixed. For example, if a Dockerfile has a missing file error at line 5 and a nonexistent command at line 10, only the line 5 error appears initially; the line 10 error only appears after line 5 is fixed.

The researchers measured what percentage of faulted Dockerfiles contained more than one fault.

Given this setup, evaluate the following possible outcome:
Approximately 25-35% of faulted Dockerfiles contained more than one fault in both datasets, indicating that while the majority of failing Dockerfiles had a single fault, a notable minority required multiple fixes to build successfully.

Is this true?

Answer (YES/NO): NO